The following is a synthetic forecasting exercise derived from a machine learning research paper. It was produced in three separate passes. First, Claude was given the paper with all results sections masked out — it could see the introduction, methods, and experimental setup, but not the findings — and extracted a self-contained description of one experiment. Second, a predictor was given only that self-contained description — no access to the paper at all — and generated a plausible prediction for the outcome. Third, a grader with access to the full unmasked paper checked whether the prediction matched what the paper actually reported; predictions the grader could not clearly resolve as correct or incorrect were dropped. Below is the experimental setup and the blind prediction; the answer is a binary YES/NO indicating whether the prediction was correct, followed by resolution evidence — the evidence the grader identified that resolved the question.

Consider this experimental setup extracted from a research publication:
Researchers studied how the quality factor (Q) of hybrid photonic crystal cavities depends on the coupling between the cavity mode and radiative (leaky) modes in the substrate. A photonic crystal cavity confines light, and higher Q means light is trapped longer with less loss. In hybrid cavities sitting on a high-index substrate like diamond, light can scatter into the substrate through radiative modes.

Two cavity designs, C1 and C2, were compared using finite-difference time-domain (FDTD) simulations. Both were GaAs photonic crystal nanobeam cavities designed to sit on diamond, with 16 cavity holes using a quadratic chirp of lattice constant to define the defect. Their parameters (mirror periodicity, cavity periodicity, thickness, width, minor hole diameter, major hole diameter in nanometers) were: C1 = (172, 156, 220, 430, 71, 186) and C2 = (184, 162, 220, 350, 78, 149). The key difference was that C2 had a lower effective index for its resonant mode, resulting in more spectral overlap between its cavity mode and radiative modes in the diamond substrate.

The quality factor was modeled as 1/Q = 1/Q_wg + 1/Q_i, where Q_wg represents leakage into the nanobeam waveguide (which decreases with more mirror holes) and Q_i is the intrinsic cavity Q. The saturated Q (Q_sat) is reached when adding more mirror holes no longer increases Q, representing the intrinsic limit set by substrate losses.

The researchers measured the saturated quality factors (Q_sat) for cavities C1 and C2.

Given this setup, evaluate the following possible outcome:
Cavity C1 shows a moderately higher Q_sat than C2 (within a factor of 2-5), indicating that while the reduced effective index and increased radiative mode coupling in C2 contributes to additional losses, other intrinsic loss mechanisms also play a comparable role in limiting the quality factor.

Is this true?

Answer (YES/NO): NO